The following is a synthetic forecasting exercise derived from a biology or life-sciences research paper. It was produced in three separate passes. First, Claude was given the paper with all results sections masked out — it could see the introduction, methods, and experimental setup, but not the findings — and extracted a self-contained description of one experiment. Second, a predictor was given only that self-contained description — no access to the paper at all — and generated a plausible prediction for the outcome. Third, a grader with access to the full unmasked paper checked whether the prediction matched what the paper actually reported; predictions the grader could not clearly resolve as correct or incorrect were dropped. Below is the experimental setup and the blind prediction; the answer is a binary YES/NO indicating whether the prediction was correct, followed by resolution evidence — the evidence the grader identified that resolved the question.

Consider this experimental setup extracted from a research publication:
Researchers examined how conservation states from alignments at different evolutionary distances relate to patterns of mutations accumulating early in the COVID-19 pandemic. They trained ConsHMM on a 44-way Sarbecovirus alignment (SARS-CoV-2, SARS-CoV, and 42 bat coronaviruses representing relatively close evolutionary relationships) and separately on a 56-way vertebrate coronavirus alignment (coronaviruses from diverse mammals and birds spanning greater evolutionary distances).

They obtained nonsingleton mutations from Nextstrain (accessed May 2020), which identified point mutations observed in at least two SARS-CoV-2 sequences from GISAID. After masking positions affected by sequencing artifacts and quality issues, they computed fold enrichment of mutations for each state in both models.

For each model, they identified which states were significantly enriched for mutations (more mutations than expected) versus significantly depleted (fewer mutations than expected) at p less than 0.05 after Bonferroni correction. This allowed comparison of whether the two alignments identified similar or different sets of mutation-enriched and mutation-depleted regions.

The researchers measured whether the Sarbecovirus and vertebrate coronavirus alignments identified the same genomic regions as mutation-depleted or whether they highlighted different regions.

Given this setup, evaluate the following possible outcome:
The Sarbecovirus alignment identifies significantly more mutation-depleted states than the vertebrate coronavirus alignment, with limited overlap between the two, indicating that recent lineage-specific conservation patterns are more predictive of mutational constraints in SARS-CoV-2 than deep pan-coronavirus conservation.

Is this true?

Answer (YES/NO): NO